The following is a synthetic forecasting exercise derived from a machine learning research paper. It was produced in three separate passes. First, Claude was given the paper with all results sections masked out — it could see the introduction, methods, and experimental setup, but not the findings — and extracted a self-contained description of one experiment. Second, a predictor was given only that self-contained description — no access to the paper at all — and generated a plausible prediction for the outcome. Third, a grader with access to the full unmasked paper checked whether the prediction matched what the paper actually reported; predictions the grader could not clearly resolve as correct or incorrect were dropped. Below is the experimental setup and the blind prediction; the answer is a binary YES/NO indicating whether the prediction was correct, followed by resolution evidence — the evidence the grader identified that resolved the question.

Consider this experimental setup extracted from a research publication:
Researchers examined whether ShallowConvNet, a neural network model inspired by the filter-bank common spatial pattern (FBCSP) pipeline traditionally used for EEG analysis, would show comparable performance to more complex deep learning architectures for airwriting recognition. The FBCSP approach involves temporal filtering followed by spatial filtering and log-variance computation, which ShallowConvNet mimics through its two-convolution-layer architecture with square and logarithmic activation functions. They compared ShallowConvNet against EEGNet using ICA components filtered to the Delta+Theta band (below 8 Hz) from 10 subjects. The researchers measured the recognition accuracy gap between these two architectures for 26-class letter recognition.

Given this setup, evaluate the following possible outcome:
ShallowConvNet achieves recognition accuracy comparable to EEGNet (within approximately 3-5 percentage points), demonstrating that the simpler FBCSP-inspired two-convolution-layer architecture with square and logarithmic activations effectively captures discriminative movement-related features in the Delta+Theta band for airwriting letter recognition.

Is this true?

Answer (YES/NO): NO